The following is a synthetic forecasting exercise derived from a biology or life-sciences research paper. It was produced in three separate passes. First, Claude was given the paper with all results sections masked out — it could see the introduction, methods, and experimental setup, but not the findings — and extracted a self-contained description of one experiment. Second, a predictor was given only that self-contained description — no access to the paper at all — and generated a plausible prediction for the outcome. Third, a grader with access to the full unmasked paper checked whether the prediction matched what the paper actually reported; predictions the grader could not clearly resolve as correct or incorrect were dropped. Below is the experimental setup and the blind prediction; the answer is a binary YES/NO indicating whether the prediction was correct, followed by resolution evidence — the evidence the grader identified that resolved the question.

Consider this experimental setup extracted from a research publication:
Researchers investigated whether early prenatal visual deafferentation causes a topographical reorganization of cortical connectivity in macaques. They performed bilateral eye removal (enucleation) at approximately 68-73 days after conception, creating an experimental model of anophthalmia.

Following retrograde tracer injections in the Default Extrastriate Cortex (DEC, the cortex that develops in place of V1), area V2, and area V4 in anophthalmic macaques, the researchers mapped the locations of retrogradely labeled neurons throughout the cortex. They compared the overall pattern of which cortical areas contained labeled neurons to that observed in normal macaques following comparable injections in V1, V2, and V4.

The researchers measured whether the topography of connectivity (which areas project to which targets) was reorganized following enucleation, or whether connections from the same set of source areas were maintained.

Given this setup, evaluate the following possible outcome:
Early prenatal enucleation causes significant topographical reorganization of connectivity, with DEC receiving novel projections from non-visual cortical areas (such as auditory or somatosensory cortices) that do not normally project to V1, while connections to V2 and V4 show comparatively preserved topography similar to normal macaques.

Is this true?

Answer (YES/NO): NO